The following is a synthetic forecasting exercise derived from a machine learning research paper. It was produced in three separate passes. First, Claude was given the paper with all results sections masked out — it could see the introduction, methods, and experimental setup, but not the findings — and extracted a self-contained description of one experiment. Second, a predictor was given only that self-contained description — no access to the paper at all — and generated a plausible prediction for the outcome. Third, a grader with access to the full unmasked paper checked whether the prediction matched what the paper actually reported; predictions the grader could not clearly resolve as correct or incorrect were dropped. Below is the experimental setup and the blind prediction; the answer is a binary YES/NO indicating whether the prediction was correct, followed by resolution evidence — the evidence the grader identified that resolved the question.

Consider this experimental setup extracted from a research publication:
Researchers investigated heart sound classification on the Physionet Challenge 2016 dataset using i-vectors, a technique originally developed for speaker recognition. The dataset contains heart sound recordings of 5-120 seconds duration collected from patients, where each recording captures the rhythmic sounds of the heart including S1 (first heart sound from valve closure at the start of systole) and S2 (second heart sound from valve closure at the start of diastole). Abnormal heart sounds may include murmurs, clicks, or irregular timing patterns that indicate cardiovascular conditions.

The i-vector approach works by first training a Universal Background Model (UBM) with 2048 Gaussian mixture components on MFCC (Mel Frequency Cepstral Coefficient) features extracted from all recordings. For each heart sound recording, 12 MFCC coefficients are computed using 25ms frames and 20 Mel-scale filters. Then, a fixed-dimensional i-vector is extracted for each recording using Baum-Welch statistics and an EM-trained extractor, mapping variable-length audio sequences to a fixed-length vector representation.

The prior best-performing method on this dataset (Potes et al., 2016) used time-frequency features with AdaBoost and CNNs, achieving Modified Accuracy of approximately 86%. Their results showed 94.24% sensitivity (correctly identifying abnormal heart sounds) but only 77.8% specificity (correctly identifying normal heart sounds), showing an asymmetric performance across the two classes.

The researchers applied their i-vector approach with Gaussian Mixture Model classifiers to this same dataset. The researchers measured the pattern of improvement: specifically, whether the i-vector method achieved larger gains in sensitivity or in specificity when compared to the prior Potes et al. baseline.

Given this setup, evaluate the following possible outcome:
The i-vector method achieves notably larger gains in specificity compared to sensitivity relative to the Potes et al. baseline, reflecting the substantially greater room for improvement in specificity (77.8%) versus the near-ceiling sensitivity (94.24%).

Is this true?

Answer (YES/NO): YES